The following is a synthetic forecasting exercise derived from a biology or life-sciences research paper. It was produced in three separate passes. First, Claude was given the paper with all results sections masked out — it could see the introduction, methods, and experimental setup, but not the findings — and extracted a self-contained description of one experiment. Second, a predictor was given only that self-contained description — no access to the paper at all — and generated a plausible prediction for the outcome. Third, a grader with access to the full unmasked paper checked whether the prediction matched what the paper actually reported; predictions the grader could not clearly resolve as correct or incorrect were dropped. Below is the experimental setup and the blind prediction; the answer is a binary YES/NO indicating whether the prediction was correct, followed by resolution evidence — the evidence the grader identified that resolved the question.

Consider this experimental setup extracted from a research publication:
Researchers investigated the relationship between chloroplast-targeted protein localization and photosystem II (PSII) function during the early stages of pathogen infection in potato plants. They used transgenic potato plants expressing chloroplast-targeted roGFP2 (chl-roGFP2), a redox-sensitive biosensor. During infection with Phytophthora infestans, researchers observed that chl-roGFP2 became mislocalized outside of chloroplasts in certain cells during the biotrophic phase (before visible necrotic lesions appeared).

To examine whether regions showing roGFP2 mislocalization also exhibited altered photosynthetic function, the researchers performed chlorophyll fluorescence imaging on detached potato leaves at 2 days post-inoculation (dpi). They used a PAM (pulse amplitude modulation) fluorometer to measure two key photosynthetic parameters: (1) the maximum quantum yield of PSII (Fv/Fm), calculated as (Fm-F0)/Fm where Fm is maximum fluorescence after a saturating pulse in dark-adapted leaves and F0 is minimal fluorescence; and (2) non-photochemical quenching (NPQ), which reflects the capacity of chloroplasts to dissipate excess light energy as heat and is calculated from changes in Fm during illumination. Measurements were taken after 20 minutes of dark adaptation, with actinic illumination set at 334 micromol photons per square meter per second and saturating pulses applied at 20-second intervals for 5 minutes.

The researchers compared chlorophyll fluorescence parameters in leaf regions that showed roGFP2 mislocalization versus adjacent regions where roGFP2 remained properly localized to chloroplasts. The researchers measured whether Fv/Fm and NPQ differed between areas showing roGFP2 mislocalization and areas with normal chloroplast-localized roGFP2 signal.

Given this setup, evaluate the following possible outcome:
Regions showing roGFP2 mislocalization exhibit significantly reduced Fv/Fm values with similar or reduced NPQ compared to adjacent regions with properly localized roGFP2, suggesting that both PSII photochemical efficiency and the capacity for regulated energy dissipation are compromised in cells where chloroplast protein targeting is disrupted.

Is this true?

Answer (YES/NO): NO